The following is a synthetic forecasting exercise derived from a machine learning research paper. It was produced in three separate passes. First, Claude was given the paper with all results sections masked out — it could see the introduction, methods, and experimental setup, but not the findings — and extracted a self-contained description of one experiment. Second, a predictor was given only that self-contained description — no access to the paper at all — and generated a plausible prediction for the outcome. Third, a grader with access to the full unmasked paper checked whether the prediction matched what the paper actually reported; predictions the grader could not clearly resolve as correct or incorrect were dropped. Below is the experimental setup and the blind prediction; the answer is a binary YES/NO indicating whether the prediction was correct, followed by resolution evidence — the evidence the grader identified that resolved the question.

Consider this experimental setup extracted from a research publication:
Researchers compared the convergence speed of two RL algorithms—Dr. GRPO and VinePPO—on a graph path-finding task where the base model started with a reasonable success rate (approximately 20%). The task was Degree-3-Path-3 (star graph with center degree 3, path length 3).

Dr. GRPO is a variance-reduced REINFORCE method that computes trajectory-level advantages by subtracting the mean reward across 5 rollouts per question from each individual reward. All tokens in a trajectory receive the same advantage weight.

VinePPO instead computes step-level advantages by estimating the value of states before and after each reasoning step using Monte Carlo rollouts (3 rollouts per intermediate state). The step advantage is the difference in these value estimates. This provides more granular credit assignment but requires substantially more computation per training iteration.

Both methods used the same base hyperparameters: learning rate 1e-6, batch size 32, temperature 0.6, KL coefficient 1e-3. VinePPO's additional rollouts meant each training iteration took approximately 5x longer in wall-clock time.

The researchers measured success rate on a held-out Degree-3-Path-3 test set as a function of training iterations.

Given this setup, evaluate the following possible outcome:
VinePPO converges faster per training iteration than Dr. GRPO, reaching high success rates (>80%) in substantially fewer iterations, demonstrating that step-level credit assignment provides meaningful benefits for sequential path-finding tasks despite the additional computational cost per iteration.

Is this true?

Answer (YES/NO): YES